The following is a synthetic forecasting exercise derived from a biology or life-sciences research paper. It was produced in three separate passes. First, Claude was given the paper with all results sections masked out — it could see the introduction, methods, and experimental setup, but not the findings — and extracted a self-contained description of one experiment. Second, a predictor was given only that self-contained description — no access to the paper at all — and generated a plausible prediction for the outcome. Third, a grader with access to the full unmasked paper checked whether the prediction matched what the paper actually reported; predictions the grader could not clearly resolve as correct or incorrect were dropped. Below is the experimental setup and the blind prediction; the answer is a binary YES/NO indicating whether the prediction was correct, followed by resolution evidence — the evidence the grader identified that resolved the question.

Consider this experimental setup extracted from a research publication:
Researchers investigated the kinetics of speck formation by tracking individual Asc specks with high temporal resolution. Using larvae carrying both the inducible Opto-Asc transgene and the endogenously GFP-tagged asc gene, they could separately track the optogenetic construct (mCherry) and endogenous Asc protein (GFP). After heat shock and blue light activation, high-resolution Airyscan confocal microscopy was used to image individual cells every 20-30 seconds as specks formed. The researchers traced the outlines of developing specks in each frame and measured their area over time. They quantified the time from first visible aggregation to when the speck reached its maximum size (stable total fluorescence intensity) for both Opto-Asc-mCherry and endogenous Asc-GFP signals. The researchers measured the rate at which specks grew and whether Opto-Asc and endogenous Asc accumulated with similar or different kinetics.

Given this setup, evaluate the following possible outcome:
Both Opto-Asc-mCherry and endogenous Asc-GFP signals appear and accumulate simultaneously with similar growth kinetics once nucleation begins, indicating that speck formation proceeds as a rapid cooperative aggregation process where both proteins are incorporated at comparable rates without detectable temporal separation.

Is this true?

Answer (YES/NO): YES